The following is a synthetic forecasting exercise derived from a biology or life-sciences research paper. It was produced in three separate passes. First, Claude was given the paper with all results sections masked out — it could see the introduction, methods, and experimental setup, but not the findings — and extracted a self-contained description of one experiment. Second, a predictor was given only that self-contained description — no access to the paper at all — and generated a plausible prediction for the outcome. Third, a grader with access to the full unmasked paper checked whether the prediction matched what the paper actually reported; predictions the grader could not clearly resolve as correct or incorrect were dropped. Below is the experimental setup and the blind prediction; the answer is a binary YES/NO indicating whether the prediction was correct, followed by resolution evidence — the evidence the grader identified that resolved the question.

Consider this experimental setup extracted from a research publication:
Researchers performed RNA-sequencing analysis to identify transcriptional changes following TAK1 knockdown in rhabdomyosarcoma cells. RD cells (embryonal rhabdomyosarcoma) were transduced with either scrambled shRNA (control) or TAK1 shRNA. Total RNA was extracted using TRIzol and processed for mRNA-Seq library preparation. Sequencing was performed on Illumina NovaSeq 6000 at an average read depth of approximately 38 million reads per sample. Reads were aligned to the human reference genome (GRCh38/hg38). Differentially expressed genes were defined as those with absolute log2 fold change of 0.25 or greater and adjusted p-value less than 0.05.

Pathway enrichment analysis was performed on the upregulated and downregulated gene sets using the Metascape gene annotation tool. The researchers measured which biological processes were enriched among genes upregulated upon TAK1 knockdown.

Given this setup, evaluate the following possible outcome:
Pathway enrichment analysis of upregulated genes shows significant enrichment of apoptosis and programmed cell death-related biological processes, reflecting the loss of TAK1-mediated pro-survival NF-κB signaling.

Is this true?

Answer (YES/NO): NO